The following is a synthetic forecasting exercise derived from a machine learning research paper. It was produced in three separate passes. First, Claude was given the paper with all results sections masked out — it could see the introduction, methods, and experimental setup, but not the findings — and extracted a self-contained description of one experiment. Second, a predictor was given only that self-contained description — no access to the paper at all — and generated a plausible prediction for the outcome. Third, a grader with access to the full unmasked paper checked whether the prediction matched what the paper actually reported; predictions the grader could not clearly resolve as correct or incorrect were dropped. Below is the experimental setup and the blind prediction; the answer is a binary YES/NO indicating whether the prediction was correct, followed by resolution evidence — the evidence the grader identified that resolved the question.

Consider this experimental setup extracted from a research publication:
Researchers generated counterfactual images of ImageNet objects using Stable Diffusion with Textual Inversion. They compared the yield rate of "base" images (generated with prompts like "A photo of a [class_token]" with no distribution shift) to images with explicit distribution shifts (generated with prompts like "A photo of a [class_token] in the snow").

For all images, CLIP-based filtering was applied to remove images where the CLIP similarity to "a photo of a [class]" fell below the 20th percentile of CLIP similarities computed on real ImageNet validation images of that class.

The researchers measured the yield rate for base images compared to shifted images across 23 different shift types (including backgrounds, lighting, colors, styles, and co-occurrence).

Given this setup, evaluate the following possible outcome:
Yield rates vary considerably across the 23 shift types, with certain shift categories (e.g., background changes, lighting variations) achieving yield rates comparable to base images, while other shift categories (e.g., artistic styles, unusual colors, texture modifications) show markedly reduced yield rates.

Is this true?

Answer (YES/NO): NO